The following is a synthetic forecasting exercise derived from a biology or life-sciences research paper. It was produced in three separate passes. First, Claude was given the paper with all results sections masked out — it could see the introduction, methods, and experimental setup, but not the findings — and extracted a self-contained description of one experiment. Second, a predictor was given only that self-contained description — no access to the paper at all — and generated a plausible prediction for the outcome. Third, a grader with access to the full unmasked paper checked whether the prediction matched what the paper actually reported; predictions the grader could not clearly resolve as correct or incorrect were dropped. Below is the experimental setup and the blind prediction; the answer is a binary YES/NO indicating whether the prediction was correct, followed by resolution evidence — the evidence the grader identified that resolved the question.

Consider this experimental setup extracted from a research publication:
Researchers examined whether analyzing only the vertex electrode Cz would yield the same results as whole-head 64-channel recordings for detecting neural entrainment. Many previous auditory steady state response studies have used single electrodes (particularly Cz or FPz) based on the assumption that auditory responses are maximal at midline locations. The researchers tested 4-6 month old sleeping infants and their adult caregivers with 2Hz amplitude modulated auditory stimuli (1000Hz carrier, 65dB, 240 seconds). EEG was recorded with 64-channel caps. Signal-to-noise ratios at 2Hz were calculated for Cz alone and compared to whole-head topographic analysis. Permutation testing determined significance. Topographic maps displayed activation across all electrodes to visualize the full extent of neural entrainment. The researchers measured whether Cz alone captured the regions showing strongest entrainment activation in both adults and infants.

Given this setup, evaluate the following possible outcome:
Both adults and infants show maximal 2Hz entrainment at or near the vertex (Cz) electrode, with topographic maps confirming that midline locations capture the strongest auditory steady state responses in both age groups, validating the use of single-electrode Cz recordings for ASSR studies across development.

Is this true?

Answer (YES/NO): NO